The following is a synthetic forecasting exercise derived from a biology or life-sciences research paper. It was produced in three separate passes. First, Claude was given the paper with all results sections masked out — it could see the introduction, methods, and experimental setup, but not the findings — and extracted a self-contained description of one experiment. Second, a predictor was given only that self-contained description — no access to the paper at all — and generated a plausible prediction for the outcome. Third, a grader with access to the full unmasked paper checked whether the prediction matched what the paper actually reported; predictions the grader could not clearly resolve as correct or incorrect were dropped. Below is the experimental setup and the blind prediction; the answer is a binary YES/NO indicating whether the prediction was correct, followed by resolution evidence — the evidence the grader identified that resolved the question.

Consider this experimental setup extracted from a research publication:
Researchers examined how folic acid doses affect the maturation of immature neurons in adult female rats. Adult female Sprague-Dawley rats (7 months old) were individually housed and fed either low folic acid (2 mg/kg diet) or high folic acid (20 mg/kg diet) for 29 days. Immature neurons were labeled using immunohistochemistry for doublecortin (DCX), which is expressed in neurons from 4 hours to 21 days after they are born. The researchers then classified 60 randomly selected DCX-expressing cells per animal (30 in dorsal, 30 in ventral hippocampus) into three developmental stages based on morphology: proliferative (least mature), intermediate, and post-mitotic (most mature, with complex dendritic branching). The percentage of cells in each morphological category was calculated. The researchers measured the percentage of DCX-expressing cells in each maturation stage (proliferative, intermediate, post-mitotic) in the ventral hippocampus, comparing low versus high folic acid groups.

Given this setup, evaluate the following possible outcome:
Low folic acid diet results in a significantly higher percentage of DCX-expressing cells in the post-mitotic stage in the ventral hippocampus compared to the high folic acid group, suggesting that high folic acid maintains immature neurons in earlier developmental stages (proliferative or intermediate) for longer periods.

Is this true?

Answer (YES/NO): NO